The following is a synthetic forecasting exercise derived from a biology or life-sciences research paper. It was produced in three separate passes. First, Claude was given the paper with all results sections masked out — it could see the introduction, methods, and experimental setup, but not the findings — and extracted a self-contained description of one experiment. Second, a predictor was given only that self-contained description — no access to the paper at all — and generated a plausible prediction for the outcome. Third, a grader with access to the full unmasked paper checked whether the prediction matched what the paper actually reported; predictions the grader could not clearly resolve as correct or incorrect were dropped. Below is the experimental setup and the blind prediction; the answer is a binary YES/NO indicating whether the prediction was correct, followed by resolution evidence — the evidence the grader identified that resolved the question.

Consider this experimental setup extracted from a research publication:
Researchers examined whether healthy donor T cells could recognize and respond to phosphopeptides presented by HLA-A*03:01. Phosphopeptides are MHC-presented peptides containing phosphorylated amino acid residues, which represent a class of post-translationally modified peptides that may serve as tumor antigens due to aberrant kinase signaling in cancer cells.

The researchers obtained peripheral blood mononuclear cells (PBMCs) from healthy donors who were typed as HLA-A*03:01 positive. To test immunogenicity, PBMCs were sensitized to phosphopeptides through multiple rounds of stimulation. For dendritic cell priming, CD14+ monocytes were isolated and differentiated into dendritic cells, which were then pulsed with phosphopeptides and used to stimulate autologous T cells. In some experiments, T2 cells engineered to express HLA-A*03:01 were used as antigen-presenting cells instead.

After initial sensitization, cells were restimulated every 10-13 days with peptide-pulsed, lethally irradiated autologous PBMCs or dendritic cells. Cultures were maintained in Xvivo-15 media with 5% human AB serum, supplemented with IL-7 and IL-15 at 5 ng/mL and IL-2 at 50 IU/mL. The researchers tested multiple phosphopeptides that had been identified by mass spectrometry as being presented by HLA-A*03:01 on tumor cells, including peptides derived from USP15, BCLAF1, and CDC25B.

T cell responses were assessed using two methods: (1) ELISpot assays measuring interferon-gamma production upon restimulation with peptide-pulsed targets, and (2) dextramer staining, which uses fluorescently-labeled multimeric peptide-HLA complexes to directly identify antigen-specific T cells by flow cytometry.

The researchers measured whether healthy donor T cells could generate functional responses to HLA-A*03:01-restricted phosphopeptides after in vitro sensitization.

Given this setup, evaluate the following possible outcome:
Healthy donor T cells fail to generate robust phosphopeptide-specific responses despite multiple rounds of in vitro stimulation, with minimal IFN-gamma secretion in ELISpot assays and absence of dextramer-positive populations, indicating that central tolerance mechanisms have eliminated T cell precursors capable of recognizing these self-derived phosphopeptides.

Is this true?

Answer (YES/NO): NO